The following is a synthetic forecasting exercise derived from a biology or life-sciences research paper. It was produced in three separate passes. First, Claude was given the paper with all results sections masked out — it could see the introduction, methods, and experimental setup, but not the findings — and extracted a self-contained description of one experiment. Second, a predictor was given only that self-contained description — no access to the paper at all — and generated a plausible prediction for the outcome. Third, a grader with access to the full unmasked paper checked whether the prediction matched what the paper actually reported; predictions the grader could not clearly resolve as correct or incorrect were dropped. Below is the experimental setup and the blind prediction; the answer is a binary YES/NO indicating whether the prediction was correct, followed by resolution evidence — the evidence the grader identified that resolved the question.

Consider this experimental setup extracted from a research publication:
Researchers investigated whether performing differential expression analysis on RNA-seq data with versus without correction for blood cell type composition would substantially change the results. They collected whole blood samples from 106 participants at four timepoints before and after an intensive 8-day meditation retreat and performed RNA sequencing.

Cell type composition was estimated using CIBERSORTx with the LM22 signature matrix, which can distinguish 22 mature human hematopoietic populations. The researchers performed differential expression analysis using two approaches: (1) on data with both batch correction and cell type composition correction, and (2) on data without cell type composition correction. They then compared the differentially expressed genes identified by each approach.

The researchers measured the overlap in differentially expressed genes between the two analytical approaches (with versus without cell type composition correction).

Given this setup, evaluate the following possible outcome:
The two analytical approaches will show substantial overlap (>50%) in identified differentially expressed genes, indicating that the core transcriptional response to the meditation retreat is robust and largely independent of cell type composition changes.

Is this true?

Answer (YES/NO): YES